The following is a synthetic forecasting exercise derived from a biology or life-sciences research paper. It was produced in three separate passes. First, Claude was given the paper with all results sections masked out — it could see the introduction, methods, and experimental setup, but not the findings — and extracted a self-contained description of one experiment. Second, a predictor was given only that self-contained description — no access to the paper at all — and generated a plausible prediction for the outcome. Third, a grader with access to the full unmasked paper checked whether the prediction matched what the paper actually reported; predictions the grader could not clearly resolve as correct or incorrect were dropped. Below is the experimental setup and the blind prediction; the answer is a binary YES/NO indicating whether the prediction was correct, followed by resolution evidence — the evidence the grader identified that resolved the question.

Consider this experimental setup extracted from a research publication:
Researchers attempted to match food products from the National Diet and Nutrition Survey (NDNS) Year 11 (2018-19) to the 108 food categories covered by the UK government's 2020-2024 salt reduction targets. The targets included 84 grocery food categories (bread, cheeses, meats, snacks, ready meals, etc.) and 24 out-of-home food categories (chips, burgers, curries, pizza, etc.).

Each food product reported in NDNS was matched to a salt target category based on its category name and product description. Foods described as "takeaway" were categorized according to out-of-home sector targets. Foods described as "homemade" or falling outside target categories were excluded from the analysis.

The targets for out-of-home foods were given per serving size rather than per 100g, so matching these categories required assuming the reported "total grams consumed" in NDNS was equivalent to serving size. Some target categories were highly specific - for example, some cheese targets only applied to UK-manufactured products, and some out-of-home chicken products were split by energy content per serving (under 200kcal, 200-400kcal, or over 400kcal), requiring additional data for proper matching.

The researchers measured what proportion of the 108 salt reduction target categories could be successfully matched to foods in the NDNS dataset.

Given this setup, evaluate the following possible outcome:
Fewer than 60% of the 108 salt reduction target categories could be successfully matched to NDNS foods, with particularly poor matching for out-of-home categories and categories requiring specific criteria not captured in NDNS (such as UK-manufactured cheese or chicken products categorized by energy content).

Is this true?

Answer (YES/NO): NO